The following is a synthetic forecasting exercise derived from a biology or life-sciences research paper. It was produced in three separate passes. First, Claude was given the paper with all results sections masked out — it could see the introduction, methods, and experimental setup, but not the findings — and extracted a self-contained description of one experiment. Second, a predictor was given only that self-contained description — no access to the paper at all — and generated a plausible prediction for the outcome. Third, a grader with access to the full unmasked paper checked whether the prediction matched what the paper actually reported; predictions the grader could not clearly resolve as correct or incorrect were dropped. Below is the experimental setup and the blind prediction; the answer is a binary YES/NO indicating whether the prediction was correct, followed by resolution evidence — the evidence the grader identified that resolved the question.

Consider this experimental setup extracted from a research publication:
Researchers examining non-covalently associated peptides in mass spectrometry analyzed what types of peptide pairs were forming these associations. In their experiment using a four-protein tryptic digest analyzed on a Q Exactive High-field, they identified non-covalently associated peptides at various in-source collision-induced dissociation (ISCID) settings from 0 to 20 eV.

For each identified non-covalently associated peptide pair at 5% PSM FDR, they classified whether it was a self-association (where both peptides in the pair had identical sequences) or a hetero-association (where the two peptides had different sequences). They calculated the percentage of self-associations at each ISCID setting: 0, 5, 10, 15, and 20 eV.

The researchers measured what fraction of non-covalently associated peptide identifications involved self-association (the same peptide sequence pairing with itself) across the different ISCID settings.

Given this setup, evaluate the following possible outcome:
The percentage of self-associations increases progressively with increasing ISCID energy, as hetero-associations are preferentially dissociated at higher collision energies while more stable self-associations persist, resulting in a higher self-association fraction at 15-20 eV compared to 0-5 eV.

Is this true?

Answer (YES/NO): NO